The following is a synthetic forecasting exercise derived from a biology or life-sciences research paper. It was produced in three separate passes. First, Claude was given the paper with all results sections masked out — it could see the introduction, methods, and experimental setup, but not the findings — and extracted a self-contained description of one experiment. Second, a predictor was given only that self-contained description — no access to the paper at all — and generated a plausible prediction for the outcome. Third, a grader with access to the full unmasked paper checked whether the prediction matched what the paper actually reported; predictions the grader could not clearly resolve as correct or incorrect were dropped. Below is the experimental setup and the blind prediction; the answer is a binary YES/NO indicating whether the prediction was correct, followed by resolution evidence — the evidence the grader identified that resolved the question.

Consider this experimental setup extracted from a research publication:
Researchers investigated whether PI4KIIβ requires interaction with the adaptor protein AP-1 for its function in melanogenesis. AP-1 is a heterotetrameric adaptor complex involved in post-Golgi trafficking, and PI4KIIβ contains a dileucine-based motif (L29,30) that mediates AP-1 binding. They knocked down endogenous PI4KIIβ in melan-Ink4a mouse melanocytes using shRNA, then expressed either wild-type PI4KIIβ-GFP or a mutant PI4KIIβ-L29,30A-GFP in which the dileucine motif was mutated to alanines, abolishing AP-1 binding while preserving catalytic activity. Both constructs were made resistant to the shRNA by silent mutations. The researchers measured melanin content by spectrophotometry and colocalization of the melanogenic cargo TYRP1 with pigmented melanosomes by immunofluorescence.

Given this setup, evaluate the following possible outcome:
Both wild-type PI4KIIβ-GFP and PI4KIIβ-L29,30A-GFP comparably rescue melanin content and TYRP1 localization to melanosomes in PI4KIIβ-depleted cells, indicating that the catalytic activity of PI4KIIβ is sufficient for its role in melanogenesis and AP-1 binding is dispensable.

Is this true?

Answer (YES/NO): NO